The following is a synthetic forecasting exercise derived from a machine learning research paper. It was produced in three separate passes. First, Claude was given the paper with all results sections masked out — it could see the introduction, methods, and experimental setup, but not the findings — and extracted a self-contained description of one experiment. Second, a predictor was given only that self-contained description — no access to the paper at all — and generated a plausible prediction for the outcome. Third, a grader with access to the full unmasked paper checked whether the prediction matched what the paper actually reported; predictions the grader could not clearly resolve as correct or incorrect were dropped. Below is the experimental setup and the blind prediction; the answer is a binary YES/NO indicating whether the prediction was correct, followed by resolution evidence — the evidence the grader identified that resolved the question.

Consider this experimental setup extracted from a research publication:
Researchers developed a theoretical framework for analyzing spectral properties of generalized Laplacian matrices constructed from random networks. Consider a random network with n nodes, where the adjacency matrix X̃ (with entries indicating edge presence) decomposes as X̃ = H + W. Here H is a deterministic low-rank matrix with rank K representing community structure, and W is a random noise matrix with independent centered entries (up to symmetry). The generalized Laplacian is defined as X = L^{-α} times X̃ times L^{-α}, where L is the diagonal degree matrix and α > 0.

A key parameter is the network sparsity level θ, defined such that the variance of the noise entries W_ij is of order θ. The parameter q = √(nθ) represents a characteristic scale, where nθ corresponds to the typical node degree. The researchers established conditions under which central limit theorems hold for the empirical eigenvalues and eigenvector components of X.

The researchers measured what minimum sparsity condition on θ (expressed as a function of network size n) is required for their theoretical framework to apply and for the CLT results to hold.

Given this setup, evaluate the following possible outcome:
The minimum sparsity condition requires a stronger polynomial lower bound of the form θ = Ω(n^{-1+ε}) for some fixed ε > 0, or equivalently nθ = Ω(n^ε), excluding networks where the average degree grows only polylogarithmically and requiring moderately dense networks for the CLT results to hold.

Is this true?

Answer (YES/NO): NO